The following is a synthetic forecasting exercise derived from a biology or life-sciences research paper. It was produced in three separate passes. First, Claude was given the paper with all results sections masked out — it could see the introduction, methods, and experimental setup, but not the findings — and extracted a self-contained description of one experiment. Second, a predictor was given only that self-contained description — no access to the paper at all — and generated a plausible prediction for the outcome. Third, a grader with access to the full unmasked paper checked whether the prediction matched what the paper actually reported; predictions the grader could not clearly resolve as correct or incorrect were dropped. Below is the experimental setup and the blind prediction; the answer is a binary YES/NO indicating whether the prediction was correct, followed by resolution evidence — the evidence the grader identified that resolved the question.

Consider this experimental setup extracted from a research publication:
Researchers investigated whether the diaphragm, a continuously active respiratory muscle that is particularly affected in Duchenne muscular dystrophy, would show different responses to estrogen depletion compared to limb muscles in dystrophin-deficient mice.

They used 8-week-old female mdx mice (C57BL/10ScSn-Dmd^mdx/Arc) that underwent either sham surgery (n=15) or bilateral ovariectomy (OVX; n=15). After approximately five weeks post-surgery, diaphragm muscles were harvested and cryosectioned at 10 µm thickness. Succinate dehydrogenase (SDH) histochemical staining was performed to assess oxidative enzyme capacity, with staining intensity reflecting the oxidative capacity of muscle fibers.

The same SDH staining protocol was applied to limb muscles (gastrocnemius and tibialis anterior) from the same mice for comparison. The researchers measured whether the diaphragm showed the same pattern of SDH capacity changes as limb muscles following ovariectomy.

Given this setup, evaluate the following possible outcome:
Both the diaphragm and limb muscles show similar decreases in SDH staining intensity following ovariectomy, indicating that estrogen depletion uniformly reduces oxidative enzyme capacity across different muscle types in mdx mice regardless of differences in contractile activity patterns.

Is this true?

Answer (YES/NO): NO